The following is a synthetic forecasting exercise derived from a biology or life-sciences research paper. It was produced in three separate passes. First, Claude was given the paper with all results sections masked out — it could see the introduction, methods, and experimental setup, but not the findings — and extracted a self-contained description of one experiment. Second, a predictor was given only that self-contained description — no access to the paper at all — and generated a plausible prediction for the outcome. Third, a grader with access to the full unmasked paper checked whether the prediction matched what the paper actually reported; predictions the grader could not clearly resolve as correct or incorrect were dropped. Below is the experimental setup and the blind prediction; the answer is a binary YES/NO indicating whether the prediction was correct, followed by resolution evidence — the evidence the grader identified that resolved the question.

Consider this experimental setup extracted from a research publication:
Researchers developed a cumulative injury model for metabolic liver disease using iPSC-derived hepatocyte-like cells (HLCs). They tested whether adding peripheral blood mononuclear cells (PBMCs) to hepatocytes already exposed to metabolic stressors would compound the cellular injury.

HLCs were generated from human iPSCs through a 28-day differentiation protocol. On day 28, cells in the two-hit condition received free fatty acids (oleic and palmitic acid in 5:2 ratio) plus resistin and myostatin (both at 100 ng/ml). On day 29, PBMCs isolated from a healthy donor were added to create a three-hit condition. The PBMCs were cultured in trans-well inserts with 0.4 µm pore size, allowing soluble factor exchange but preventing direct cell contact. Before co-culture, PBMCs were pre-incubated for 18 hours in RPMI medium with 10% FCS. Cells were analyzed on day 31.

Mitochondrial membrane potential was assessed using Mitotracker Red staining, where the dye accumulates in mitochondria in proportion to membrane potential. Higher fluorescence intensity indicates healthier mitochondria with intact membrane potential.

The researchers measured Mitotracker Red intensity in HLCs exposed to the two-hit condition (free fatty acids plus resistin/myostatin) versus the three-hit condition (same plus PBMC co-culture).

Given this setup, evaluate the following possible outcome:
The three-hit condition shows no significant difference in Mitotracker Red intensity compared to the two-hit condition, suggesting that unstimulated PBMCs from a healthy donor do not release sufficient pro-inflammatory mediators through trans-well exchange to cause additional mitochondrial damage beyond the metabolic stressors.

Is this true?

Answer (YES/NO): NO